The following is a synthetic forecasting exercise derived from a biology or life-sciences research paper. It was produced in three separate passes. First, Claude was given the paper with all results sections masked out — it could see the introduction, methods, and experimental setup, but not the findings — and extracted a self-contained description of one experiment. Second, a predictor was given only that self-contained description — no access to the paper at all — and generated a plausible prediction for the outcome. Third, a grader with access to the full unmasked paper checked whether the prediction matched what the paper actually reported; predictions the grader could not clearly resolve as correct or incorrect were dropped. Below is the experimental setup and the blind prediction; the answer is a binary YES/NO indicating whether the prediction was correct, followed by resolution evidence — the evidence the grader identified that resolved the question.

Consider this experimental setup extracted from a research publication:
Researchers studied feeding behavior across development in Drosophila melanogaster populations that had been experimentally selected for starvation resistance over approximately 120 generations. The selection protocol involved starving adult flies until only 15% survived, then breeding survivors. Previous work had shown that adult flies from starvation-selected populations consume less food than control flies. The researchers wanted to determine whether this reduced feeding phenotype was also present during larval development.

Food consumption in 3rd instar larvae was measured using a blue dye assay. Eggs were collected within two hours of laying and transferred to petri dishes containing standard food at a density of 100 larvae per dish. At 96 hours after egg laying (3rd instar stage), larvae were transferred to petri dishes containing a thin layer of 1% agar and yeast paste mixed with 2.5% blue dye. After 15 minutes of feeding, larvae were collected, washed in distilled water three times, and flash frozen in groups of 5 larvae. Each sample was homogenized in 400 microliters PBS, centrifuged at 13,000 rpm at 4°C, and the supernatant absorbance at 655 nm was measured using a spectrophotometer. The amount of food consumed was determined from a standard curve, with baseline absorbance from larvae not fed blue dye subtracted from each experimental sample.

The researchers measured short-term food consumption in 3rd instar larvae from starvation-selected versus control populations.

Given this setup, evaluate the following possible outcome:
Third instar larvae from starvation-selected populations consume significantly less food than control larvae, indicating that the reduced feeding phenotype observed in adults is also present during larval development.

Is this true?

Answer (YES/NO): NO